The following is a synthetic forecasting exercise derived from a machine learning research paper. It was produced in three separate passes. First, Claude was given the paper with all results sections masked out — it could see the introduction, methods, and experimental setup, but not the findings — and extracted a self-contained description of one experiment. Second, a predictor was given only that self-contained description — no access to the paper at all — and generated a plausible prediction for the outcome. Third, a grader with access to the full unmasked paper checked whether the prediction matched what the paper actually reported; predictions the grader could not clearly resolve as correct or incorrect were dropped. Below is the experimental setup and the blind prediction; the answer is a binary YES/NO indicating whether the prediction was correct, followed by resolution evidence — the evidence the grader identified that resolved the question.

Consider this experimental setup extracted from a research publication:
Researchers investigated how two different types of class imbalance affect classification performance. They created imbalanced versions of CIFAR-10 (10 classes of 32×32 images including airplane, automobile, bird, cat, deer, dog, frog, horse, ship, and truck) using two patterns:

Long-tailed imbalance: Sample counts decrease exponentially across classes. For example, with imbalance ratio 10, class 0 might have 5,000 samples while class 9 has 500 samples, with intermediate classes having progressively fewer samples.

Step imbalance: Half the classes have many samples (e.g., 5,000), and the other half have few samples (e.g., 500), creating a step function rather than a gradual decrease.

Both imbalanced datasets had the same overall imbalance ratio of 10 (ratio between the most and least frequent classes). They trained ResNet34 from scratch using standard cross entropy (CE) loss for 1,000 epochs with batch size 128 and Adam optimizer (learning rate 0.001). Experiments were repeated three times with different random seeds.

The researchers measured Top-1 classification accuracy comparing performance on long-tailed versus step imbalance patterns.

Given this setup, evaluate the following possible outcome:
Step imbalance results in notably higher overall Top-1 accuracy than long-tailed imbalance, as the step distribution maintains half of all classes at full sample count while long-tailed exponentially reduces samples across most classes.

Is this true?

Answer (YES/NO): NO